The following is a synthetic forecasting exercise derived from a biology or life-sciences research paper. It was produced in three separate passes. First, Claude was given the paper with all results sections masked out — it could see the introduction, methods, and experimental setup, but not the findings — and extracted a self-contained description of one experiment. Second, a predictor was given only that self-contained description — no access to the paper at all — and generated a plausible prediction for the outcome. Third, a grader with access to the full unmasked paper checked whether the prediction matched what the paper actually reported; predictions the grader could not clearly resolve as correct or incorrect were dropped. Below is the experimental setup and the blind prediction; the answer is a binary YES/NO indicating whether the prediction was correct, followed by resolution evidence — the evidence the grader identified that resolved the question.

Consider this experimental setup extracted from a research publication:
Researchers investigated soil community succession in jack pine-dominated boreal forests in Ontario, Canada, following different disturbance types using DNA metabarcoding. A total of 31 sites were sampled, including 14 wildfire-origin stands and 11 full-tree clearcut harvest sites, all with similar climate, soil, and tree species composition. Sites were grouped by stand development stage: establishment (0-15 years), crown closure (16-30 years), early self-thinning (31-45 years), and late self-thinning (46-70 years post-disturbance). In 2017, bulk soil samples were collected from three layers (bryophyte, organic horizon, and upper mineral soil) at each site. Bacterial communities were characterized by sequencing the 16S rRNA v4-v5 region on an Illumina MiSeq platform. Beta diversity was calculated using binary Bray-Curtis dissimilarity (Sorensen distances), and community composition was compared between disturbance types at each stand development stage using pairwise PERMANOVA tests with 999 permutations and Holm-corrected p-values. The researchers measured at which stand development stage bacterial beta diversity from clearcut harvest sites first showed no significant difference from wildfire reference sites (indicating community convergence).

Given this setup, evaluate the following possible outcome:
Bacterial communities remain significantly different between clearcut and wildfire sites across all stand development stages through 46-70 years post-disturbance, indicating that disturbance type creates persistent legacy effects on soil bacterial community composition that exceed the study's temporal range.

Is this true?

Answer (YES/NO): NO